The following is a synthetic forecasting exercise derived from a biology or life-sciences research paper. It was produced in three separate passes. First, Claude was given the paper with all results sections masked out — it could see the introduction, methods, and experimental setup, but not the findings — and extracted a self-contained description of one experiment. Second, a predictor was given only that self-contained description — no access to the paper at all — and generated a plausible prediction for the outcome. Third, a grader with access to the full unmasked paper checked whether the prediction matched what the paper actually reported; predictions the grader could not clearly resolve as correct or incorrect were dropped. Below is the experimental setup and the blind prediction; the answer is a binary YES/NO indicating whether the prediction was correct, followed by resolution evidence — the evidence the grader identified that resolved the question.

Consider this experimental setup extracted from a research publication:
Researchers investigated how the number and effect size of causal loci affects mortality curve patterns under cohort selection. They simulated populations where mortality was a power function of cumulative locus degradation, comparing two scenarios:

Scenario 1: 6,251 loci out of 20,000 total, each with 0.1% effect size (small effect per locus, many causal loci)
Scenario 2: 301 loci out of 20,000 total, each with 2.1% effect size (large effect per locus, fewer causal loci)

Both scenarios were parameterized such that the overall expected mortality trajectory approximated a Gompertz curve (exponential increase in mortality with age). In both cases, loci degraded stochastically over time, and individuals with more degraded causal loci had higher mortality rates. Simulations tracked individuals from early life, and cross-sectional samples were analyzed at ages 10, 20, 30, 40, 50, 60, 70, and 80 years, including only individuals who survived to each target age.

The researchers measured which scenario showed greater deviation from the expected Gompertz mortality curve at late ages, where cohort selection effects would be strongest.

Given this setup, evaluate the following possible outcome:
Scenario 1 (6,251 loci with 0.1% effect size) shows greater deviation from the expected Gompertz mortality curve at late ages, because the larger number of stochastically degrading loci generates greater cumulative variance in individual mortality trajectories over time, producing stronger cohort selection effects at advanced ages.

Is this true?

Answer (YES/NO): NO